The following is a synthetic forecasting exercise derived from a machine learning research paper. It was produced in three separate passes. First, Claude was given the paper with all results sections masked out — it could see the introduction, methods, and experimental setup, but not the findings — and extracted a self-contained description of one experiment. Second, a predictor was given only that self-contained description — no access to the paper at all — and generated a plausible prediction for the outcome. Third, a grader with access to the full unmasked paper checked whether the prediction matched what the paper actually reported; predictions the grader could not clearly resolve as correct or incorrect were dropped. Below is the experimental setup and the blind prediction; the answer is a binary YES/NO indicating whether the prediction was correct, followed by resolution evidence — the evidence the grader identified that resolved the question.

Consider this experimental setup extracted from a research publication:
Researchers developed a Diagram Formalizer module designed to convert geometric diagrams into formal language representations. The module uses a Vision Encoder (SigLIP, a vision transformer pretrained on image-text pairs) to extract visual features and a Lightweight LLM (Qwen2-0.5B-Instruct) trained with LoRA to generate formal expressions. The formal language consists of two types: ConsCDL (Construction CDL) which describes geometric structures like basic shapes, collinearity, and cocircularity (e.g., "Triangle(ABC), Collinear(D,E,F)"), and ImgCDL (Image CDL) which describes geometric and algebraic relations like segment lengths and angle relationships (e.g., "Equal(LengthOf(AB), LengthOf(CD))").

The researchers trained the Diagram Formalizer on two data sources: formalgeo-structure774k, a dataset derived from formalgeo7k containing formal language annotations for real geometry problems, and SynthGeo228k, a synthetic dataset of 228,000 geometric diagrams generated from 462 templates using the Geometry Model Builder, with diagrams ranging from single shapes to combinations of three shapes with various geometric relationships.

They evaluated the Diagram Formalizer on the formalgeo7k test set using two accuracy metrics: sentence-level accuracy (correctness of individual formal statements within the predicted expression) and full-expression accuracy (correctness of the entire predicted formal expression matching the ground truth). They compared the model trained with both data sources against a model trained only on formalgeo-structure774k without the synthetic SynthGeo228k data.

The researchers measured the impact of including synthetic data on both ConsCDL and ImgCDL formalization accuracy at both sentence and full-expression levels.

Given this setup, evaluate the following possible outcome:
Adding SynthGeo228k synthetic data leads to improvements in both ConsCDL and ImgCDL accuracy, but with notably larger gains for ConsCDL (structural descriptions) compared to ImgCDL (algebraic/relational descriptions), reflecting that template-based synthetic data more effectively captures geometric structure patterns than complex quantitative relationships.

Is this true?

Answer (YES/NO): NO